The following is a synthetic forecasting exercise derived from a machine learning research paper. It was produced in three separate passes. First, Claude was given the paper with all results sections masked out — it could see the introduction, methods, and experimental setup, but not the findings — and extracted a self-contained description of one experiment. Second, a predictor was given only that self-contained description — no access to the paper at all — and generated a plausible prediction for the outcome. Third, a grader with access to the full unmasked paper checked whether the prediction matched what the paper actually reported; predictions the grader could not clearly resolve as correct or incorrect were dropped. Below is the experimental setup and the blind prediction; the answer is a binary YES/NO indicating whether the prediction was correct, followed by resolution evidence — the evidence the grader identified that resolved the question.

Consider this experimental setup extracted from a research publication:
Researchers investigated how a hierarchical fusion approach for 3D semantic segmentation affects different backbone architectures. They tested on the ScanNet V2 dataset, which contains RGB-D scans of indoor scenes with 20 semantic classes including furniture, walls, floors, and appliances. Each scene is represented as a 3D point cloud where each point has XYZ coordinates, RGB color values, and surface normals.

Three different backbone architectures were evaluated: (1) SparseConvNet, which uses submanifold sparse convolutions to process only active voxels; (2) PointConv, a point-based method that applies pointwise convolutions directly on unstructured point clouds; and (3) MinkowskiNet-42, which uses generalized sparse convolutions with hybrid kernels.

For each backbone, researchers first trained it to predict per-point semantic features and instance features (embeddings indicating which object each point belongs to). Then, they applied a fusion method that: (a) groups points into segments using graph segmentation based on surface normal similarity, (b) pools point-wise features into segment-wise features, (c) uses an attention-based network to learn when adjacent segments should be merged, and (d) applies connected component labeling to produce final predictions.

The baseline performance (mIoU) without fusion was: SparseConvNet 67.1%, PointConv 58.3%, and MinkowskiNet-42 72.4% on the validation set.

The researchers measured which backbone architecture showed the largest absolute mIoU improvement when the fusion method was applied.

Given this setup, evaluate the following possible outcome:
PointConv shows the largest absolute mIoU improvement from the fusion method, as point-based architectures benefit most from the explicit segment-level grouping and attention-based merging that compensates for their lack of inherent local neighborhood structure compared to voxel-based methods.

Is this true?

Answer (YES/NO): YES